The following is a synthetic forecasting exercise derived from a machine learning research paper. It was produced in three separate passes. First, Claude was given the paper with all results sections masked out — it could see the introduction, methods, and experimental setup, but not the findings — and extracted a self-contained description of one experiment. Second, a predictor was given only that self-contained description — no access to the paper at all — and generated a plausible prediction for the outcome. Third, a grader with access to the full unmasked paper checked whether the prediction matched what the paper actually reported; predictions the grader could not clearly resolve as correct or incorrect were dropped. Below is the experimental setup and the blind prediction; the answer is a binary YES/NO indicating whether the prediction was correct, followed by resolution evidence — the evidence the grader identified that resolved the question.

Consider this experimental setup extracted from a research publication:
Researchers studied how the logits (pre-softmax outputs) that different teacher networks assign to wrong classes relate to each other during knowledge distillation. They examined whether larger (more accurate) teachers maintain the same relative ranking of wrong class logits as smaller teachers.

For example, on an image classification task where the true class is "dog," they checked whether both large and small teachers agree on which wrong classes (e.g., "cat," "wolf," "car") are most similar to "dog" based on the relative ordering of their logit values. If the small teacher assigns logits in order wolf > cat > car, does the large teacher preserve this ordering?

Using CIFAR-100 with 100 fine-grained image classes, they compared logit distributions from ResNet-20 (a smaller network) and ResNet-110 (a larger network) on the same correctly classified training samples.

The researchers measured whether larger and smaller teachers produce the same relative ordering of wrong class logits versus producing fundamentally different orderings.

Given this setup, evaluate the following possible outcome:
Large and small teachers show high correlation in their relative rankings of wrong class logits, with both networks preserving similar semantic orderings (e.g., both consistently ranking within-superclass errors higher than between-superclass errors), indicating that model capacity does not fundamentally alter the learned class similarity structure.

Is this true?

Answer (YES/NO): NO